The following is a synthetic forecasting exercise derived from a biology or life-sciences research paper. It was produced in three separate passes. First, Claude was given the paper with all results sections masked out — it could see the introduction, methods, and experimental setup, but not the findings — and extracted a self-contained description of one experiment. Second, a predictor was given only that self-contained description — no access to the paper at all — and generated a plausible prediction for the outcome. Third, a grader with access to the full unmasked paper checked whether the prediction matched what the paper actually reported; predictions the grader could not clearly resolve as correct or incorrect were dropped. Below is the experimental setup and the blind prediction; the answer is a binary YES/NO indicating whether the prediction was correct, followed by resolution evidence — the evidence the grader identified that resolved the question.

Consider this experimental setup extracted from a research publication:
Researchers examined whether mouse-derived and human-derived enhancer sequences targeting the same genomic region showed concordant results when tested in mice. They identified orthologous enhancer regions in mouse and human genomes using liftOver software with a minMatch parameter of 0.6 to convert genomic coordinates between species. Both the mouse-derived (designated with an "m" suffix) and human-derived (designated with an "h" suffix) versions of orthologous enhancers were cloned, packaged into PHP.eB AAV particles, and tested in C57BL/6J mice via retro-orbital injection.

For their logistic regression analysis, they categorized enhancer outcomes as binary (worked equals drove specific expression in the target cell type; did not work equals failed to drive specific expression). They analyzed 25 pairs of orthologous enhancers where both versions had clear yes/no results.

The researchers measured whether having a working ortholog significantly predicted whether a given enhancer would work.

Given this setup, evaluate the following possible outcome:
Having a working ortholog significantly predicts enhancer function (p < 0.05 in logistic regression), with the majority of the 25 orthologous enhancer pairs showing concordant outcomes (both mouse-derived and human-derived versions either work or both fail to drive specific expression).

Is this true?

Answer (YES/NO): NO